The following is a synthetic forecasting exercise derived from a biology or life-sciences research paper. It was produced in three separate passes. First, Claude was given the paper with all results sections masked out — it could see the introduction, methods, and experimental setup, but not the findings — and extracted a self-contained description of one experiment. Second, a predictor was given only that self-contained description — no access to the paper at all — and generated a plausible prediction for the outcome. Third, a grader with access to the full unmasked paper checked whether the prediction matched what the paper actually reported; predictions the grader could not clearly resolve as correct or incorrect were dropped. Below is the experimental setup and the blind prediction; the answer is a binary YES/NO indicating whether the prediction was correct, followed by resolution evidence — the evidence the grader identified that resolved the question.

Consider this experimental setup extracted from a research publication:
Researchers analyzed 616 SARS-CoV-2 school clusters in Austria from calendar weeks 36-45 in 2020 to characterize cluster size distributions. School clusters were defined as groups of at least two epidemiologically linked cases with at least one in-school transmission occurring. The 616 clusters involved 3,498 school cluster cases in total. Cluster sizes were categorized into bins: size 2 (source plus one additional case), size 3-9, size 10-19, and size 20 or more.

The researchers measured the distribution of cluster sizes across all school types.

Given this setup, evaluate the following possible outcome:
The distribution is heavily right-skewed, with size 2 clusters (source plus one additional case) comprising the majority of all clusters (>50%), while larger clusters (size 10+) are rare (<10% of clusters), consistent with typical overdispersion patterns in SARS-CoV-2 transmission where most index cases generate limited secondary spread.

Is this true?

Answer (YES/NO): NO